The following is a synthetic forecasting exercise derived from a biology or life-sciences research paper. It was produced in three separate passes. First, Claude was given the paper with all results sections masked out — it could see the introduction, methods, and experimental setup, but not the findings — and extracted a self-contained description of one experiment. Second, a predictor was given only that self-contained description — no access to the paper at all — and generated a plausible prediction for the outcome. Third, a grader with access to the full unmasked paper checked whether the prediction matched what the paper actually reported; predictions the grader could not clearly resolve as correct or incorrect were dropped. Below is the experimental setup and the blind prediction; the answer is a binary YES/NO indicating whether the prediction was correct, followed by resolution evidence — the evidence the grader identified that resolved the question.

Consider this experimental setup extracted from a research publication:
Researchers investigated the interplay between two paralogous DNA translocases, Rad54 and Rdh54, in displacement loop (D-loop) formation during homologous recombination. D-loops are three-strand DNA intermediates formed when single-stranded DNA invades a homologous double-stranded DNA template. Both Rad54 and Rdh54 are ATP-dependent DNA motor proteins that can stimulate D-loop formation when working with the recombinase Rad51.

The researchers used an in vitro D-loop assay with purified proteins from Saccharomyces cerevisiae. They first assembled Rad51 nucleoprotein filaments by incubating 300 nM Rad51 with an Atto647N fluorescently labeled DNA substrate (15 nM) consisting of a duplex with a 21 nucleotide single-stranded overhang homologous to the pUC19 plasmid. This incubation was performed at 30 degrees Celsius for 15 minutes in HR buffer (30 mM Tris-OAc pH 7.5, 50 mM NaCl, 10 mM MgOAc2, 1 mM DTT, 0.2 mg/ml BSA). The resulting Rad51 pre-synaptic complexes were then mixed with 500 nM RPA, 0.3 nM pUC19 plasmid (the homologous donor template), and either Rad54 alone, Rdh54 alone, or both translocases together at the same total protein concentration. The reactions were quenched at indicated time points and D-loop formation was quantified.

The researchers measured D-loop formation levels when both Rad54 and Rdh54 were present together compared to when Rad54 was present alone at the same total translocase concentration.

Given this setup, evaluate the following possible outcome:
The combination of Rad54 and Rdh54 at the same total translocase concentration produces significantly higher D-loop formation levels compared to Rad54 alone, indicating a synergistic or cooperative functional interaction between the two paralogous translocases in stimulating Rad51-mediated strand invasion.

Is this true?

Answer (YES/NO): NO